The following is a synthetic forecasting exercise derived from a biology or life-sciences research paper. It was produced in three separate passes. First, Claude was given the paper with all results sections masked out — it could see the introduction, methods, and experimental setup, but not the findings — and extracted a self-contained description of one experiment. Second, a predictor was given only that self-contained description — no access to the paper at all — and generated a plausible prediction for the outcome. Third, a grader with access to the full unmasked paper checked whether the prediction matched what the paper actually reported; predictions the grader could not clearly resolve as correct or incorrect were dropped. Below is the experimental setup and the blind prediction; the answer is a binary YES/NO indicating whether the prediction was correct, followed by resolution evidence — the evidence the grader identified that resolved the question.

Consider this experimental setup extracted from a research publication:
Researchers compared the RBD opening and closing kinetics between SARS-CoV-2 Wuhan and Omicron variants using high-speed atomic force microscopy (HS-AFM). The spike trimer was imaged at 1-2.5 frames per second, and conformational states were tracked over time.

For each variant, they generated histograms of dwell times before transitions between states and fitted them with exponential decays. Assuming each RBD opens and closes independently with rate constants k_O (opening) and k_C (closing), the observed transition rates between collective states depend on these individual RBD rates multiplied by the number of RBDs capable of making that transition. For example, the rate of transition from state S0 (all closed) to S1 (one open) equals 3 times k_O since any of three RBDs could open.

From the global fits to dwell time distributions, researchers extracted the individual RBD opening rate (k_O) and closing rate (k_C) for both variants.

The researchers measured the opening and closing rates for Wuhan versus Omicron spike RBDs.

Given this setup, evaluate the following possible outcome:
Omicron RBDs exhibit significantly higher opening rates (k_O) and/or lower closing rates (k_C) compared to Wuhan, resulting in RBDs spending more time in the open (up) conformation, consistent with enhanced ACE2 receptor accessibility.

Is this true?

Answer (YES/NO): NO